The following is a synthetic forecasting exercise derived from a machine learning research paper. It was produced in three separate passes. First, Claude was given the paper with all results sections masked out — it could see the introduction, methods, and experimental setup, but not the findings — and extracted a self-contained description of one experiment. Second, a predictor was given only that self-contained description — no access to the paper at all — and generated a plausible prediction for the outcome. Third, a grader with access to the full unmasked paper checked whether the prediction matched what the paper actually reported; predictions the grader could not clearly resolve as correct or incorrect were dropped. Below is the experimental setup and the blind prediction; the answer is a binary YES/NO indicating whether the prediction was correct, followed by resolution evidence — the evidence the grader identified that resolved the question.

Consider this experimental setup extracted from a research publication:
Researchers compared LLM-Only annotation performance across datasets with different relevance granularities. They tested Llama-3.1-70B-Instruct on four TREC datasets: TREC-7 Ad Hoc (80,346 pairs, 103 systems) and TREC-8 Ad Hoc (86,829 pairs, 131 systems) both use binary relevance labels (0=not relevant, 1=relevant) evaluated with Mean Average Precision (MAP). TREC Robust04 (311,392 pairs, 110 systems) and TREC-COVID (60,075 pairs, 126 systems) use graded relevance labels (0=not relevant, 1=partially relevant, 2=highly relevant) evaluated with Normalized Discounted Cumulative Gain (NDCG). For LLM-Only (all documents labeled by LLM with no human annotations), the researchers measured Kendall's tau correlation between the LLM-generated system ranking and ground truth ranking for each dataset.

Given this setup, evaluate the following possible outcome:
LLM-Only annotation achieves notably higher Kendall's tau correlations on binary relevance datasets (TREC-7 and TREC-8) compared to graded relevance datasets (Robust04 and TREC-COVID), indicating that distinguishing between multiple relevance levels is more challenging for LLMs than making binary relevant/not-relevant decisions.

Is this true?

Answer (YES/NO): NO